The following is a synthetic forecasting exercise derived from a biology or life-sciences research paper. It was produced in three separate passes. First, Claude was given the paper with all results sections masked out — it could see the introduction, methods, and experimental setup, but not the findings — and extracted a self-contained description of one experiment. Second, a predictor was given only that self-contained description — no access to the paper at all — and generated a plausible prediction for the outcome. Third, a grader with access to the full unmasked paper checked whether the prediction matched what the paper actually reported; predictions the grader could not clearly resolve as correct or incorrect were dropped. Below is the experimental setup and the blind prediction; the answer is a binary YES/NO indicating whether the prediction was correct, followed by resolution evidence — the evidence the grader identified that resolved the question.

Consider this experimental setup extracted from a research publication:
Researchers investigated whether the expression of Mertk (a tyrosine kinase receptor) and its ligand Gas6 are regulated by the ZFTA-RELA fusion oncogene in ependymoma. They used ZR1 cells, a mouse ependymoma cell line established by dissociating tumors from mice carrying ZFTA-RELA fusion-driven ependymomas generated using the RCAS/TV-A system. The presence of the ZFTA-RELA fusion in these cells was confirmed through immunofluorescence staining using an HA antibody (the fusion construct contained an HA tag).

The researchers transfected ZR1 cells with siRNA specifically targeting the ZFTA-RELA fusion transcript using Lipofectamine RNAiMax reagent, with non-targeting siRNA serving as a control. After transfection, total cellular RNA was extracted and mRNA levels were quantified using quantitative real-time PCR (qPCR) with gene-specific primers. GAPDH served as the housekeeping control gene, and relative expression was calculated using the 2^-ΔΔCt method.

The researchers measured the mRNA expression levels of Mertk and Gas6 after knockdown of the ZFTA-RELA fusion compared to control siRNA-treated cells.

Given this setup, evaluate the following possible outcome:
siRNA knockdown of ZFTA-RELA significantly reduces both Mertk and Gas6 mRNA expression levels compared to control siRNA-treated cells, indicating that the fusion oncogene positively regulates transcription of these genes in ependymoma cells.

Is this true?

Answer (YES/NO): YES